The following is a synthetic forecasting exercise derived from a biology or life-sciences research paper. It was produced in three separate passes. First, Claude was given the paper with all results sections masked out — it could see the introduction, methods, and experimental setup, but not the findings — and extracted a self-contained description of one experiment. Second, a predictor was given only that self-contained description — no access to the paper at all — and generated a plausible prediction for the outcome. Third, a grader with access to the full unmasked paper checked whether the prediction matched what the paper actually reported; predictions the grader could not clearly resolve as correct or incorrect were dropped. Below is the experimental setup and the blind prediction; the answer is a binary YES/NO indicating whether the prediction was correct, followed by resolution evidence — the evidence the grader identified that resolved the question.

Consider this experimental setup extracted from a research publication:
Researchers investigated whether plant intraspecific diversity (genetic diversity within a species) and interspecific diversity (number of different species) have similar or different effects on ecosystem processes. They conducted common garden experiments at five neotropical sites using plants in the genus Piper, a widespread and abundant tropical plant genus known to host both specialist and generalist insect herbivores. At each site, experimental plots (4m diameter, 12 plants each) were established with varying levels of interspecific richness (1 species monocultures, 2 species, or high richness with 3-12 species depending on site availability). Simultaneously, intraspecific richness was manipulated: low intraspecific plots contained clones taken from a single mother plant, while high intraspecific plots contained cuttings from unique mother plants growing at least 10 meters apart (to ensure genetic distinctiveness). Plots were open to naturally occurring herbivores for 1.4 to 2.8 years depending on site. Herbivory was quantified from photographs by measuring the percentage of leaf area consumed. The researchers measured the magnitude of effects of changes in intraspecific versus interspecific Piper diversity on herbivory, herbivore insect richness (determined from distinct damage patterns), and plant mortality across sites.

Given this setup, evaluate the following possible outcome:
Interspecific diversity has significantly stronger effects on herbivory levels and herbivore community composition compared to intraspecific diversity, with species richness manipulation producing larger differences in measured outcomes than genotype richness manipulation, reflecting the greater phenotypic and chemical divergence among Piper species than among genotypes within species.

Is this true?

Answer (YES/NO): NO